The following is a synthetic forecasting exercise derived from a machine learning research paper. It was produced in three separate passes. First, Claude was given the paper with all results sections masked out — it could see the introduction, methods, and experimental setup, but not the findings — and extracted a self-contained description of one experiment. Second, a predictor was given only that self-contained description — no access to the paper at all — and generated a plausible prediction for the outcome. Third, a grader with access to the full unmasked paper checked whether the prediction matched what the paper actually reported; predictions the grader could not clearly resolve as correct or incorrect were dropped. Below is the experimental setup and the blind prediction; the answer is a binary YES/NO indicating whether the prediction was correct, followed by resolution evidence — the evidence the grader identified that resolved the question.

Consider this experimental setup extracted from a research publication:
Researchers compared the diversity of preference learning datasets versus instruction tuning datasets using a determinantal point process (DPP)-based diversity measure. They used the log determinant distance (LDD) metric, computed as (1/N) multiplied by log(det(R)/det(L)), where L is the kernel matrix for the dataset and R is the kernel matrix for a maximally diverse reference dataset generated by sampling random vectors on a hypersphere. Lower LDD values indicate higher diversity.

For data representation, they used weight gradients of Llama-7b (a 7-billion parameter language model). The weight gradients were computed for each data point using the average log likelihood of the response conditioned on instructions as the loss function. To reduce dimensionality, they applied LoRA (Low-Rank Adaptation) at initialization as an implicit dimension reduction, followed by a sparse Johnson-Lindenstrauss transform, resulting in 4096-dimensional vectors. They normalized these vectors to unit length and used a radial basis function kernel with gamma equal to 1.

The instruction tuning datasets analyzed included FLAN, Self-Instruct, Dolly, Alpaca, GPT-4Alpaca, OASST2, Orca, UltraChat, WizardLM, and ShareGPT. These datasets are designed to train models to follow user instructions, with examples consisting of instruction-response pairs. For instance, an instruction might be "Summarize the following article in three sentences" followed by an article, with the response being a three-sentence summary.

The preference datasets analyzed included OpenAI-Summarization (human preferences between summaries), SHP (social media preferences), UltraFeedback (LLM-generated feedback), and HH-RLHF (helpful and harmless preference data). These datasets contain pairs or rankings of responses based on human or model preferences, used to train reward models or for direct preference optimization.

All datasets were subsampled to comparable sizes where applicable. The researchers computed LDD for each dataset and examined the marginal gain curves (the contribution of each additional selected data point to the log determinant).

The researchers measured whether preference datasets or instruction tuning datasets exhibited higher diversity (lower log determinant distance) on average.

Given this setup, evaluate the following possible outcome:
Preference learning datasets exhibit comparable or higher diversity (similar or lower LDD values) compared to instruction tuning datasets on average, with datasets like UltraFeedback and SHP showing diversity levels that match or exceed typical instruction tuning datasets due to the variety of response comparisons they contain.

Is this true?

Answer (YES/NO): YES